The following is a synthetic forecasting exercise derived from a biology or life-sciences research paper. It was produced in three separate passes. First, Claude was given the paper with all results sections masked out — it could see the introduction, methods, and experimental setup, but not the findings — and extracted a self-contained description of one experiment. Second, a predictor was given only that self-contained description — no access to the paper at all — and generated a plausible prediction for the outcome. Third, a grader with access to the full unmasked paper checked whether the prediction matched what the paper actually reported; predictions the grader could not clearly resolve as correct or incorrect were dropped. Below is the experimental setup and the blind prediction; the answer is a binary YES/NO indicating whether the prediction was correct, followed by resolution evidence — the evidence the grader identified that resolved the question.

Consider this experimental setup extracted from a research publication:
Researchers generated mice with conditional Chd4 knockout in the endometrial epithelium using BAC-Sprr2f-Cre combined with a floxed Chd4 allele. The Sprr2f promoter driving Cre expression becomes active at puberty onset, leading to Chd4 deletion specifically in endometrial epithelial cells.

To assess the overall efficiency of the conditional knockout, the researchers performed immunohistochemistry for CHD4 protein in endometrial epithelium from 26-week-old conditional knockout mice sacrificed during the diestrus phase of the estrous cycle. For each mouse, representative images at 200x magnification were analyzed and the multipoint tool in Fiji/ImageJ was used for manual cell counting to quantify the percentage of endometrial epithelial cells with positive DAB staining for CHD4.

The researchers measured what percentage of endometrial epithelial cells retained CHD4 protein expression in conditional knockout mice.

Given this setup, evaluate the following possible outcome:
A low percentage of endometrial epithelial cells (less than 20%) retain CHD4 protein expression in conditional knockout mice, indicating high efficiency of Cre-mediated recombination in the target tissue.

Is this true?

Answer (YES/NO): NO